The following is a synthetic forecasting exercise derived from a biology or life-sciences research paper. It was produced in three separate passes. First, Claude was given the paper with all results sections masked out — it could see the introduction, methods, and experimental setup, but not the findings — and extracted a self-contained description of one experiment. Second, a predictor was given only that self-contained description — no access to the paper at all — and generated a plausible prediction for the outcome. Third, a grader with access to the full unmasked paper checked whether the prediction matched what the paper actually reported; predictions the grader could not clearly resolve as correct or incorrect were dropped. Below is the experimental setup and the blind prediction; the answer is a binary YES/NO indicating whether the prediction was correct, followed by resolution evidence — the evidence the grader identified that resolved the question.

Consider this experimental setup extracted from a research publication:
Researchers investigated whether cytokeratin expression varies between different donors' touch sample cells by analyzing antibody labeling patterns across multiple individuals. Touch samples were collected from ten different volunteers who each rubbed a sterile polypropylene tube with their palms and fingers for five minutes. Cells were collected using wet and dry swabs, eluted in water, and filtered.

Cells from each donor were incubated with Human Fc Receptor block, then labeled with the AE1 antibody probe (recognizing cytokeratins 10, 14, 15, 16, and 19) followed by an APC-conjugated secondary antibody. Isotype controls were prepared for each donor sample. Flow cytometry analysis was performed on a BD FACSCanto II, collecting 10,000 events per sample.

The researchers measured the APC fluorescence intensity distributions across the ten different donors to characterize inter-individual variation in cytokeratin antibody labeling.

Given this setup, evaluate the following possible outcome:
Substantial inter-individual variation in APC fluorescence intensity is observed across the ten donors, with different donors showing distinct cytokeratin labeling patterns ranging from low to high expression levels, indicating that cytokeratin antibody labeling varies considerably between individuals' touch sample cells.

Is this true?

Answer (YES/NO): NO